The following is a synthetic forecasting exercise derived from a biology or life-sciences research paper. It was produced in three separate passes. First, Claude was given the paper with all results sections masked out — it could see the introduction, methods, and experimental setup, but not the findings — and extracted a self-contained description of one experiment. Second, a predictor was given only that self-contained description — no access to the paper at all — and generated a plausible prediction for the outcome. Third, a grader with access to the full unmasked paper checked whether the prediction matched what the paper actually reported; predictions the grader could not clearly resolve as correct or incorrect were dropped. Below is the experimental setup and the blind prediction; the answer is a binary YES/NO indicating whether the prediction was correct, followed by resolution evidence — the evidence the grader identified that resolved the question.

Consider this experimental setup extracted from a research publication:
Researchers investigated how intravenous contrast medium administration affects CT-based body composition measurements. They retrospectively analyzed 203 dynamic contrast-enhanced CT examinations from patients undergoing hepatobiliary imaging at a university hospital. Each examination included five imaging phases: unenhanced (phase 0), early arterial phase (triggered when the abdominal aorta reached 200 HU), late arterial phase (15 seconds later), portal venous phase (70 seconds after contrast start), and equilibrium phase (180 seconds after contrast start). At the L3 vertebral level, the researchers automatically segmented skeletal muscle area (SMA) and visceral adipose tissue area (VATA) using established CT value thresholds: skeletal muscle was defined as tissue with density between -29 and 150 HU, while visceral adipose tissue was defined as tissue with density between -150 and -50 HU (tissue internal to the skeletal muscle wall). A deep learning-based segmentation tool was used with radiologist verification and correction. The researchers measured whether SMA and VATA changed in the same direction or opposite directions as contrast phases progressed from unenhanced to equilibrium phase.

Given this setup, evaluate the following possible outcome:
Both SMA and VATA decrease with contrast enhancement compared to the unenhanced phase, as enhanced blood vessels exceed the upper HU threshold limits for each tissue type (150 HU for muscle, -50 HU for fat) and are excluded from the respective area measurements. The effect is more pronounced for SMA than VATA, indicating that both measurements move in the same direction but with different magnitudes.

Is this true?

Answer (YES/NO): NO